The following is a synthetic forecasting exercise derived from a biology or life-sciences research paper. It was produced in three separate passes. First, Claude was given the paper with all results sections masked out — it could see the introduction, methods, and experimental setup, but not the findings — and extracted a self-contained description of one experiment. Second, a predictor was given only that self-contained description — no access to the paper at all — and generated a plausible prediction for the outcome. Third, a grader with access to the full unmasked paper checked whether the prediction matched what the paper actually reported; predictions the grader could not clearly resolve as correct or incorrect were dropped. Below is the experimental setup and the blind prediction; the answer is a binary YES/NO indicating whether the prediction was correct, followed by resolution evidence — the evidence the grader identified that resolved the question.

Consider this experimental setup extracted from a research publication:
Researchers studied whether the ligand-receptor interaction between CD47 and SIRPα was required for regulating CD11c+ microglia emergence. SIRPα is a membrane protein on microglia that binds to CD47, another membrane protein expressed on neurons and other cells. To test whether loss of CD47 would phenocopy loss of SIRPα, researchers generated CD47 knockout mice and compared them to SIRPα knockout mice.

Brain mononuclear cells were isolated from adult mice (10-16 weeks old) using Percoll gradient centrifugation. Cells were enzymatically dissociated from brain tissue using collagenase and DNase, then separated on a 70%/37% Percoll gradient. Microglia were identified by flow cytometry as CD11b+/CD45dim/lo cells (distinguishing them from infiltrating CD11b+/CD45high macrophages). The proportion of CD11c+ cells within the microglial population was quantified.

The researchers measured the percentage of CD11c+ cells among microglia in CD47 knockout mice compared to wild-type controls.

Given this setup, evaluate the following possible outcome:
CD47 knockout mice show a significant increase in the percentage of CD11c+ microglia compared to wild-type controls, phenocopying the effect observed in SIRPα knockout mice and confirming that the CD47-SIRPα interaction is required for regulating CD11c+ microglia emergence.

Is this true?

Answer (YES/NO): YES